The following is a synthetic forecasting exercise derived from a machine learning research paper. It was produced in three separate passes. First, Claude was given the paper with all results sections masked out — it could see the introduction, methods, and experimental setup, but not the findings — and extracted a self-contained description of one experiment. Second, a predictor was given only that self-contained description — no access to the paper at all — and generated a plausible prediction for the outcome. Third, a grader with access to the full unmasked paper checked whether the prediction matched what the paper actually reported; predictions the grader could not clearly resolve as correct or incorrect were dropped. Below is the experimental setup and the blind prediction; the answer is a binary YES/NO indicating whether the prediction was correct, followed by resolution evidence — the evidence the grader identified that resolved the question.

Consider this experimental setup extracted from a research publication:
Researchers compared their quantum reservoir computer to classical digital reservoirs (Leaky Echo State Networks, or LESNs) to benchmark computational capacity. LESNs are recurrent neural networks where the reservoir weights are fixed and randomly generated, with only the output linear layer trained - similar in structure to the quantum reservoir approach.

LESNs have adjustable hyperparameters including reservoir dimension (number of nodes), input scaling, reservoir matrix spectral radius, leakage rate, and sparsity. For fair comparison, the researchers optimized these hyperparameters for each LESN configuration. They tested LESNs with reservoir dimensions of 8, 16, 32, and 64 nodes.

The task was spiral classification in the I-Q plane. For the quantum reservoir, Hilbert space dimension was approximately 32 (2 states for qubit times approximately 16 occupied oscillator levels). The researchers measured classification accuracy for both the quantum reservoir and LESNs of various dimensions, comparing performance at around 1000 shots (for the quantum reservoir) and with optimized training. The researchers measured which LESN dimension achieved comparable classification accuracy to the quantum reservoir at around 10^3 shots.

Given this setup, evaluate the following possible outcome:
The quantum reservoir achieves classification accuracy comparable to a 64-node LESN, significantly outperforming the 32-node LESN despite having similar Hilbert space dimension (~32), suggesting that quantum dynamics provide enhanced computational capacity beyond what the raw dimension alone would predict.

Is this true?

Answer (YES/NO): NO